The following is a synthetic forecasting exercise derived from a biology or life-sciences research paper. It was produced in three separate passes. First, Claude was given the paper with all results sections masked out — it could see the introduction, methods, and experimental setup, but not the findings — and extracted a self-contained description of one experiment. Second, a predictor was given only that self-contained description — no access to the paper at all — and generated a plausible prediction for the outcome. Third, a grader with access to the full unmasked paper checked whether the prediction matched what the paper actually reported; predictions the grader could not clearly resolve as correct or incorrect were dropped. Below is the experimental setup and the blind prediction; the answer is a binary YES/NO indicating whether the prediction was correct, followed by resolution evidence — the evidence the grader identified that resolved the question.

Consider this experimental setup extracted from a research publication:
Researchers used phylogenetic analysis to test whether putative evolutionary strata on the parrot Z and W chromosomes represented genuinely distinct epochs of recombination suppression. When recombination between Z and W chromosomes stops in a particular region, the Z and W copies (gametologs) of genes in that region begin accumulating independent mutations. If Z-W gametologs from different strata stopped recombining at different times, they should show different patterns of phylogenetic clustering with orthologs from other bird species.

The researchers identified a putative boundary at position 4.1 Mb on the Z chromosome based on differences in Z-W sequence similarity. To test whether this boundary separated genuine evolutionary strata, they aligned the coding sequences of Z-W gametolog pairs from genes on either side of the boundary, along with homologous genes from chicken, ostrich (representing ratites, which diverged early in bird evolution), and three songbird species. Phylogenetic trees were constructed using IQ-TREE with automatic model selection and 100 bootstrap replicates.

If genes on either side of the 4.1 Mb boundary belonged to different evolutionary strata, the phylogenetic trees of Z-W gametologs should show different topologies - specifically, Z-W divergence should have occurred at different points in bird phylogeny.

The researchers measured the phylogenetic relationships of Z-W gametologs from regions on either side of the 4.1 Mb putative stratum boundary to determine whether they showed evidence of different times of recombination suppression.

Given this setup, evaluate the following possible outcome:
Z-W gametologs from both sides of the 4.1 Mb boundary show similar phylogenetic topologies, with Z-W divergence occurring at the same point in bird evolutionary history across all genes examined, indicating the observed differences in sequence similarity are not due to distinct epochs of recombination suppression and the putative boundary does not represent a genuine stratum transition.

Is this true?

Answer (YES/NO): NO